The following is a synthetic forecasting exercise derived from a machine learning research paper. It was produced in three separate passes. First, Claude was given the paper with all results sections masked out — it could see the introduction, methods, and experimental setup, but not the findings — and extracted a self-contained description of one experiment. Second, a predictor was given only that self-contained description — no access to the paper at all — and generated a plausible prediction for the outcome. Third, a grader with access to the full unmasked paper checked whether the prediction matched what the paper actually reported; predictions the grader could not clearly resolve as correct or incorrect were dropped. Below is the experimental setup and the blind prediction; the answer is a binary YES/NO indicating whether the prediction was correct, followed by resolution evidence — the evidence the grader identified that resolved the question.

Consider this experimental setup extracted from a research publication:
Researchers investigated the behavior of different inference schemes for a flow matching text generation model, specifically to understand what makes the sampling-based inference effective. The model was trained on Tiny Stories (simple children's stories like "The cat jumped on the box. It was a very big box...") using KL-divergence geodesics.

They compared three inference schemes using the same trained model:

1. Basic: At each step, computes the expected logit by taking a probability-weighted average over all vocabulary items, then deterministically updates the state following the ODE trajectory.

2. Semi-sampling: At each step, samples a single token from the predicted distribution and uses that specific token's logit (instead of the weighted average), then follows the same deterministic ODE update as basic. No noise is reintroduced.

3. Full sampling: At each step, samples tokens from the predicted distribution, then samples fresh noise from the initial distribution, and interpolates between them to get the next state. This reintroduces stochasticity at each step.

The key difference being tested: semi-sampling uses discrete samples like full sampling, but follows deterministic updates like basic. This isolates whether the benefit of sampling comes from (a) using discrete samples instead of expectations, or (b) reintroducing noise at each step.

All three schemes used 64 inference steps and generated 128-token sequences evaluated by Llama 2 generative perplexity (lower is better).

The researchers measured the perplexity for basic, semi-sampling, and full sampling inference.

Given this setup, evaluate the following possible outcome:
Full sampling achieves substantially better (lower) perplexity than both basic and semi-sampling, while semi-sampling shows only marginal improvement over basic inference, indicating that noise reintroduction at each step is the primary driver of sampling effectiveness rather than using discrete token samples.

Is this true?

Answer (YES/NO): NO